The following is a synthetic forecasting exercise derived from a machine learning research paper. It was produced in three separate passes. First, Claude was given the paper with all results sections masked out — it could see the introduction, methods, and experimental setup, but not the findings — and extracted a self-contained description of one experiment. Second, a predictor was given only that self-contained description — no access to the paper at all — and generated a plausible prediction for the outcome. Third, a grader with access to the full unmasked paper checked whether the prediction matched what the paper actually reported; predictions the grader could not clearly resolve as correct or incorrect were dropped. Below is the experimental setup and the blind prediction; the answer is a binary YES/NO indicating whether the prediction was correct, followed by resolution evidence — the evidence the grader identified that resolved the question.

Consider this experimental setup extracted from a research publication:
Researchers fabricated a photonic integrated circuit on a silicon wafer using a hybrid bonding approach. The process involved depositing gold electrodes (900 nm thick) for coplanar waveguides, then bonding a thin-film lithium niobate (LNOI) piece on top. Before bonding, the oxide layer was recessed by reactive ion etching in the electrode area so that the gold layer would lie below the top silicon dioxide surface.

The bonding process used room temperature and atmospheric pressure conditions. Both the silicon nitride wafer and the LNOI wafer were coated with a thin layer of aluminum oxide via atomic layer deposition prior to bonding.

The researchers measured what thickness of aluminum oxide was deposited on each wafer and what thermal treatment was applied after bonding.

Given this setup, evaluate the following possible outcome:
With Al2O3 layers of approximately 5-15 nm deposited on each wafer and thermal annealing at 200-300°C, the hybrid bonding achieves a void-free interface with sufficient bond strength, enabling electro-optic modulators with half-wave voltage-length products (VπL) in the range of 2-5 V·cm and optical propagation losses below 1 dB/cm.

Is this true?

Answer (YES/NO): NO